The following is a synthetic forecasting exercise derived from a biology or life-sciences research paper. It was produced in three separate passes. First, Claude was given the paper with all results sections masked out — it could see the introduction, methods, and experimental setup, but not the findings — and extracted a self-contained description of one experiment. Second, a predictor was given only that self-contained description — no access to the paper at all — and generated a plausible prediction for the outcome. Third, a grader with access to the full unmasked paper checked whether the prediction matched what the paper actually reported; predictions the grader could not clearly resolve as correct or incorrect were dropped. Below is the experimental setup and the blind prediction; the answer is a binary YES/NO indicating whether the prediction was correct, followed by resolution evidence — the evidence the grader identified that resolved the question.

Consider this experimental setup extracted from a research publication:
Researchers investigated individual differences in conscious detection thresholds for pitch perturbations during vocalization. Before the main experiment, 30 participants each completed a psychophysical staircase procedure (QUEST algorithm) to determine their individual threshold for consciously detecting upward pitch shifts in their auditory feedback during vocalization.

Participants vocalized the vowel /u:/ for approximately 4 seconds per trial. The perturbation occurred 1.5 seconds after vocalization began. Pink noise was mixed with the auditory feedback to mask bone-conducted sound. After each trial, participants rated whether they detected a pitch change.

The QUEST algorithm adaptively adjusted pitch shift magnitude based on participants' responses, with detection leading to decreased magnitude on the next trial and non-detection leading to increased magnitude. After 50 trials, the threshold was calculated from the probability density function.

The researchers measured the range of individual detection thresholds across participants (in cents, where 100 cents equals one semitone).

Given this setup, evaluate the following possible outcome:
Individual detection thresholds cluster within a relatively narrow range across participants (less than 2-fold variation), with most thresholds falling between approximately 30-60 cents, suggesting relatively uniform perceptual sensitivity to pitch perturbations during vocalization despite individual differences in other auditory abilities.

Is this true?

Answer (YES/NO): NO